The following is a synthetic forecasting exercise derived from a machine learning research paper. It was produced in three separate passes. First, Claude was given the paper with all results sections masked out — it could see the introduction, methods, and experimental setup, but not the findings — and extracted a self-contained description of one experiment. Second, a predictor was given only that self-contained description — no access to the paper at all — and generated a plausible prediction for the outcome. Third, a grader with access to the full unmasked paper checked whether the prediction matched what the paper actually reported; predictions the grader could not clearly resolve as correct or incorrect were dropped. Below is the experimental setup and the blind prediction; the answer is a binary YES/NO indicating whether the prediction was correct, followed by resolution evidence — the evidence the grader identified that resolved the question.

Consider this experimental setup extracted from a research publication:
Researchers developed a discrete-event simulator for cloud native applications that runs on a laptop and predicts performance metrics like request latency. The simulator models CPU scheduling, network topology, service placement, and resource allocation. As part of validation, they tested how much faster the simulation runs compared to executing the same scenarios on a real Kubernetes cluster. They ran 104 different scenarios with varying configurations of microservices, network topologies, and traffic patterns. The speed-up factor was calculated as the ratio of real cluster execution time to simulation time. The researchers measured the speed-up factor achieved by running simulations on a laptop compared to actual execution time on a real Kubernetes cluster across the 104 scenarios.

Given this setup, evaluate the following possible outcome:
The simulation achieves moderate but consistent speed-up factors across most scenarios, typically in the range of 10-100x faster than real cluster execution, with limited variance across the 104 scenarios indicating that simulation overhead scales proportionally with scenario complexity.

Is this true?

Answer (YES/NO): NO